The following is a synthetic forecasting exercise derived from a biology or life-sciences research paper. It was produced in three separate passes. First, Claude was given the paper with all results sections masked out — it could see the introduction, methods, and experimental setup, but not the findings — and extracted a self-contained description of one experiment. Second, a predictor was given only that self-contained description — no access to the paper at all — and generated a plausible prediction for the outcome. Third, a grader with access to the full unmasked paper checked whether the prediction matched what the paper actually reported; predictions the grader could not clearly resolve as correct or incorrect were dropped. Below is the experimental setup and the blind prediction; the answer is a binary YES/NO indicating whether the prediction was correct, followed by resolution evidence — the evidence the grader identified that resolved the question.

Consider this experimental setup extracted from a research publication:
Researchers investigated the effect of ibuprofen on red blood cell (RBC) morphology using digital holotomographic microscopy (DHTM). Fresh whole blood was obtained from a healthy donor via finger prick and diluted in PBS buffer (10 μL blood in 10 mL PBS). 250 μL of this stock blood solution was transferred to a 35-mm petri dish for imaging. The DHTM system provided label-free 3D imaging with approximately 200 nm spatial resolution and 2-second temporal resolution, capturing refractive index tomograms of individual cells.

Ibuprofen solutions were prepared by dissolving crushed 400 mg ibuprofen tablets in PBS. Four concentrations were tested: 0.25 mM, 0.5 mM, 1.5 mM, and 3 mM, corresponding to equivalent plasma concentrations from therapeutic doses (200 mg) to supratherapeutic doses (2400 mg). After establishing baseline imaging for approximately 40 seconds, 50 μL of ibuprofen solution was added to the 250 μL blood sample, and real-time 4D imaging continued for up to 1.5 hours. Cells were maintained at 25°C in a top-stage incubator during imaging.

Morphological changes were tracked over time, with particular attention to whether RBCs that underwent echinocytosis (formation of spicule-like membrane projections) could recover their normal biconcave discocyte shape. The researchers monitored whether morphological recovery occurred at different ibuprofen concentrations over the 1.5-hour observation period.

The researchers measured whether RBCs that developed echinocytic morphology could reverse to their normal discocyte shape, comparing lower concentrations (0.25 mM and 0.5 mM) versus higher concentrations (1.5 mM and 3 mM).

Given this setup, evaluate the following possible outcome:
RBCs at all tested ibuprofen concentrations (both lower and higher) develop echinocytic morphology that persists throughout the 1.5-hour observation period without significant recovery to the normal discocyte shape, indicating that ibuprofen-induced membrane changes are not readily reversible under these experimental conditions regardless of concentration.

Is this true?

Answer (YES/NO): NO